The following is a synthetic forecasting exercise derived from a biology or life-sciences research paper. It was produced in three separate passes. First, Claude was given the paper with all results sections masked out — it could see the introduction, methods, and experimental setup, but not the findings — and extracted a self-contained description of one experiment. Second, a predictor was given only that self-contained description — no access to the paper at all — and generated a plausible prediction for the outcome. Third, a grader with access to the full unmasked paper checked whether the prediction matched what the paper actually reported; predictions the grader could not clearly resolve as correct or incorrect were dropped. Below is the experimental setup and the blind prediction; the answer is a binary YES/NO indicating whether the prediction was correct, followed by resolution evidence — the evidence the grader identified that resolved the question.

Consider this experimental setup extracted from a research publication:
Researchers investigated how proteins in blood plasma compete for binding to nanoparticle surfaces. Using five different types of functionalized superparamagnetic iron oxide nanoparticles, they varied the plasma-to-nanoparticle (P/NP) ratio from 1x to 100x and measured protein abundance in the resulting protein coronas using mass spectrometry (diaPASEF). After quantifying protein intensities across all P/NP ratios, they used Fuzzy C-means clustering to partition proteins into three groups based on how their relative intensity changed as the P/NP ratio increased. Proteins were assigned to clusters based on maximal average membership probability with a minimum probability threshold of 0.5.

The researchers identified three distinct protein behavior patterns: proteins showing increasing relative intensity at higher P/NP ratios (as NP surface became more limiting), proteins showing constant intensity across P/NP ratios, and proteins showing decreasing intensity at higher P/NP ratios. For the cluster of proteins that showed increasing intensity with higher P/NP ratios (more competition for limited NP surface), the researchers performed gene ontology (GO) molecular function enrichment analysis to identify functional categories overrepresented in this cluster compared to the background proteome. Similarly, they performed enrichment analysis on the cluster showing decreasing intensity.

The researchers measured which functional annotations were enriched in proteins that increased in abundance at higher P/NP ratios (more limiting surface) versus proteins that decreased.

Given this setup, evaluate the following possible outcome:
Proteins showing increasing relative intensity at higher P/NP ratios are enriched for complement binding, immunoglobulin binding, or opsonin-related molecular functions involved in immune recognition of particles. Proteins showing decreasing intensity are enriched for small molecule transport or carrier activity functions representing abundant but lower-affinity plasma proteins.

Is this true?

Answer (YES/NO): NO